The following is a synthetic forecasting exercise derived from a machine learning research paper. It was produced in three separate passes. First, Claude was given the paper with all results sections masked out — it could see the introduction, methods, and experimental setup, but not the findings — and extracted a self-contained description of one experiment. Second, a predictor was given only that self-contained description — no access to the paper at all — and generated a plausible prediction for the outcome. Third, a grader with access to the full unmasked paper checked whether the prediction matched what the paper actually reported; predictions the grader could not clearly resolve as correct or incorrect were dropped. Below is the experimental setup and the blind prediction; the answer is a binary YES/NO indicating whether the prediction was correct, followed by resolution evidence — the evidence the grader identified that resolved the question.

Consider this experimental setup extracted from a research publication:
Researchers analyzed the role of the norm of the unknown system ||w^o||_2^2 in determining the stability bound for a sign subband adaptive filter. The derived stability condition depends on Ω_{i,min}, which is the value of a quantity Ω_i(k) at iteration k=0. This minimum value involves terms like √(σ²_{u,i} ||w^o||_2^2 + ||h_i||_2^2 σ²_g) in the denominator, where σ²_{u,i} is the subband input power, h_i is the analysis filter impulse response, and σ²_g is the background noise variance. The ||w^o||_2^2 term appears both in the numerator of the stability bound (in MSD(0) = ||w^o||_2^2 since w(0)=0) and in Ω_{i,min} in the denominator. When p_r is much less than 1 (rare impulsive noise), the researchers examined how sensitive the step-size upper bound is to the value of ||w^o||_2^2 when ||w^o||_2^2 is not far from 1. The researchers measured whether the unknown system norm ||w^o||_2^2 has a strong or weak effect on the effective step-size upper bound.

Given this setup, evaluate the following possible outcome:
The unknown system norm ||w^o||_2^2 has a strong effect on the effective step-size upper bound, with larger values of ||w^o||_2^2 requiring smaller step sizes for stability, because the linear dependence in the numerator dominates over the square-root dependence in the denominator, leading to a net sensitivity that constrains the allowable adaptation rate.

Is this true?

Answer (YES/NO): NO